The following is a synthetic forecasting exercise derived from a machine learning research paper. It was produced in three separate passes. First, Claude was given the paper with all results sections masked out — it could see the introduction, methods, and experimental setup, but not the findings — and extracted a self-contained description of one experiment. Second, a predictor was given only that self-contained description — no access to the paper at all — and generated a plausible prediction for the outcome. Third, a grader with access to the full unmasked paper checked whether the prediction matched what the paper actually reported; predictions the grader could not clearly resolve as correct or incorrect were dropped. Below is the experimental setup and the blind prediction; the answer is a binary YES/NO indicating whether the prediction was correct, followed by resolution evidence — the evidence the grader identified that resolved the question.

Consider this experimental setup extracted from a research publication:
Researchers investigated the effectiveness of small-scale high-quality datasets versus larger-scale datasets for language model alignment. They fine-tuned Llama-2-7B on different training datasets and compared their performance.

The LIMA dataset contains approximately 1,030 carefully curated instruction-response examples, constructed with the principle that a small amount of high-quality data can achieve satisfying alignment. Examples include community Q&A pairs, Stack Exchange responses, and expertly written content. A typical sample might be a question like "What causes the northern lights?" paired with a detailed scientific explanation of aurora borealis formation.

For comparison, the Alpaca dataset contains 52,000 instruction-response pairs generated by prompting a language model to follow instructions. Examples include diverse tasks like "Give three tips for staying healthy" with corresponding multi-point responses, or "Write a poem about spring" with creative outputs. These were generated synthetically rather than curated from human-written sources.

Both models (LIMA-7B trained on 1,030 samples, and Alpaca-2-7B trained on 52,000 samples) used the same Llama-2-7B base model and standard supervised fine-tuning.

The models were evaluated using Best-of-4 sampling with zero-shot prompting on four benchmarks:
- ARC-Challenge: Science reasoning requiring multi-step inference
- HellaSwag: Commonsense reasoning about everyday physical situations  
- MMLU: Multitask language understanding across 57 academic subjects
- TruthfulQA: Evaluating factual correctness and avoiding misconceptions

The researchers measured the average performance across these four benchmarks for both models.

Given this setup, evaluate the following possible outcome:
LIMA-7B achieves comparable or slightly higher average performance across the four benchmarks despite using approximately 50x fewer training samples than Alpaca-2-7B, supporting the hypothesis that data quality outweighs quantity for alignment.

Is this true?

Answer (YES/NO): NO